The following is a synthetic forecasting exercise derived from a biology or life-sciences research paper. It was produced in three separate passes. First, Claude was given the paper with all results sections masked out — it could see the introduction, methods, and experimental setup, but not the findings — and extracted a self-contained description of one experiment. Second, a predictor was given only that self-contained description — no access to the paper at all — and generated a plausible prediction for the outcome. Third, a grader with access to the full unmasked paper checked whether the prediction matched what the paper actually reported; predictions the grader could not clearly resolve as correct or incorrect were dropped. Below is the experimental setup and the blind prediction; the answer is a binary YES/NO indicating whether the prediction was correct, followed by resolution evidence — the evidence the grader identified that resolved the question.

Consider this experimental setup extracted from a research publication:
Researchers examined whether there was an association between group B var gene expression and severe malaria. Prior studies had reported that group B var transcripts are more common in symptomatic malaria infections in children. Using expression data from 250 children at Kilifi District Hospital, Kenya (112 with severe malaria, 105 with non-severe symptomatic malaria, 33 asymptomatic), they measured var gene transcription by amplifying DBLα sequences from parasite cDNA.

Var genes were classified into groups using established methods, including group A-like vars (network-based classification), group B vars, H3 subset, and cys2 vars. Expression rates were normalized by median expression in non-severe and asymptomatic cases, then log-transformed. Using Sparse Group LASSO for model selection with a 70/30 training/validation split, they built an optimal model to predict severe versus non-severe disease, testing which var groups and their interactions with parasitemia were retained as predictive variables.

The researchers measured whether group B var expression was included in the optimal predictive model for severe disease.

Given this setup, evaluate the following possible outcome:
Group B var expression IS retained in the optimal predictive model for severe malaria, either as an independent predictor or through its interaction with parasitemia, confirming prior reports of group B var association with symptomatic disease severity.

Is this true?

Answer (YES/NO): NO